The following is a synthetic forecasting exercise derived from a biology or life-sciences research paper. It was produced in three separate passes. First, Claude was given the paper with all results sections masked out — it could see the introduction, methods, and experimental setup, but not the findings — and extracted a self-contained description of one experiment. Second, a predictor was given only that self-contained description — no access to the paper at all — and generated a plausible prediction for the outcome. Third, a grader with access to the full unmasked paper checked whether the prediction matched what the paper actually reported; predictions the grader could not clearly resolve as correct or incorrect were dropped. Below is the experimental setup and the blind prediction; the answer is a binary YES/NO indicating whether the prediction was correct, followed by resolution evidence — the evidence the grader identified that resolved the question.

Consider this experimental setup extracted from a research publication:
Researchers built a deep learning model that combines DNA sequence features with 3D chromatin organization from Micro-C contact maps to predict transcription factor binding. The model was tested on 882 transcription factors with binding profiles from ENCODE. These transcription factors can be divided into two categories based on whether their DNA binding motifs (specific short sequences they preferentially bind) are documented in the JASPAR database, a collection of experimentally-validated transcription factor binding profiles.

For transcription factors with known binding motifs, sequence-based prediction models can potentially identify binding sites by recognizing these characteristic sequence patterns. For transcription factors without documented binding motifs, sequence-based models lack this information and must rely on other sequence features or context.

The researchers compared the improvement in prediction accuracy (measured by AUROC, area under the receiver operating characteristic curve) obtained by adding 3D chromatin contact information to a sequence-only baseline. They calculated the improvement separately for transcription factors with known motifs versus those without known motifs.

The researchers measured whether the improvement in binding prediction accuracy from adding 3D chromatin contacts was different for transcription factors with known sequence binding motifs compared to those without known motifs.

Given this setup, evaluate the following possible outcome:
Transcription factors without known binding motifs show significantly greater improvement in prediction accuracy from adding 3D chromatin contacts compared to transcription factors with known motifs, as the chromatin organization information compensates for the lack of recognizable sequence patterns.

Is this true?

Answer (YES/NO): YES